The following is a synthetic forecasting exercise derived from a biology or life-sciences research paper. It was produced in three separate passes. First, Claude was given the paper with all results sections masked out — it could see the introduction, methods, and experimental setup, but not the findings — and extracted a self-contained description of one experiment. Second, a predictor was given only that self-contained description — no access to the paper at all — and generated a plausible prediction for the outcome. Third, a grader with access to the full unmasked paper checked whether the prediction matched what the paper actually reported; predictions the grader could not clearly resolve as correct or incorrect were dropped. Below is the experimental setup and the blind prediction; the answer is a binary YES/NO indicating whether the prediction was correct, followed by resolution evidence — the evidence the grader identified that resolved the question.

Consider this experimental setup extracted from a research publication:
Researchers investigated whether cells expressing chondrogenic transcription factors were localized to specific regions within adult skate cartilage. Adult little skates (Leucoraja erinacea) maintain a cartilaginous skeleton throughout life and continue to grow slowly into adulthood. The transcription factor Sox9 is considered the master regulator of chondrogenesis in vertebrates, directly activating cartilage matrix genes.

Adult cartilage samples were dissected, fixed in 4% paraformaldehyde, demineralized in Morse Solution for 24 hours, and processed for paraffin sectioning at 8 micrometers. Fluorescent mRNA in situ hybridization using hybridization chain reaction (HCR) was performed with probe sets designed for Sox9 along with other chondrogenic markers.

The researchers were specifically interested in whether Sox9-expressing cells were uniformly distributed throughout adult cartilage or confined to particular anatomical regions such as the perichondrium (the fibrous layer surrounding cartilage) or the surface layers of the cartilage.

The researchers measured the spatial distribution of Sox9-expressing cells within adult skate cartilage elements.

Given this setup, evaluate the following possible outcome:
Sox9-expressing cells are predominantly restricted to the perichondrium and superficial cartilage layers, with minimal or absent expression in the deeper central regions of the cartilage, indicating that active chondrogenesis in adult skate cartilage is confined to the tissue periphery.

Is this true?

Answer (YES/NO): YES